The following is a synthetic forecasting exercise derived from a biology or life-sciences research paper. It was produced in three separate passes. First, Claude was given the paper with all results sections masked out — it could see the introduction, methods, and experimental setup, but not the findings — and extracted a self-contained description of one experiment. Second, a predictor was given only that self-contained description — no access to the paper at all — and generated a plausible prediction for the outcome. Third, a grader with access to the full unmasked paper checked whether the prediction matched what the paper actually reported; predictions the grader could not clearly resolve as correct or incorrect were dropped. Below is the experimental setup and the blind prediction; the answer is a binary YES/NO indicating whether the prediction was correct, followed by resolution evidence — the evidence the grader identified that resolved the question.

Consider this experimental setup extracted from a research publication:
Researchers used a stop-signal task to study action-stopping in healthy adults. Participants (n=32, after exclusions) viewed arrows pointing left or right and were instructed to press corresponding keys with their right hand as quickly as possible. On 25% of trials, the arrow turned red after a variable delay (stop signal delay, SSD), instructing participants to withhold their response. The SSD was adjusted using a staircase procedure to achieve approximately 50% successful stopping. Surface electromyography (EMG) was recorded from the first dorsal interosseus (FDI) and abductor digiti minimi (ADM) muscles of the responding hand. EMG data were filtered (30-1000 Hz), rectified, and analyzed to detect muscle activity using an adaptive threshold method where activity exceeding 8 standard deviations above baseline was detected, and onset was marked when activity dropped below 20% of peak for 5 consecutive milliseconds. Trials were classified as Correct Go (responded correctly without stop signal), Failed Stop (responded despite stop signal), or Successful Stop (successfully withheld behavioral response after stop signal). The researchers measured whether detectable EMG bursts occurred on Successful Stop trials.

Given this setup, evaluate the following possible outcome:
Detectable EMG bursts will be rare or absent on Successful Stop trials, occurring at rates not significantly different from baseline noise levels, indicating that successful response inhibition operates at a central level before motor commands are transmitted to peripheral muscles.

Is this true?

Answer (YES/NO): NO